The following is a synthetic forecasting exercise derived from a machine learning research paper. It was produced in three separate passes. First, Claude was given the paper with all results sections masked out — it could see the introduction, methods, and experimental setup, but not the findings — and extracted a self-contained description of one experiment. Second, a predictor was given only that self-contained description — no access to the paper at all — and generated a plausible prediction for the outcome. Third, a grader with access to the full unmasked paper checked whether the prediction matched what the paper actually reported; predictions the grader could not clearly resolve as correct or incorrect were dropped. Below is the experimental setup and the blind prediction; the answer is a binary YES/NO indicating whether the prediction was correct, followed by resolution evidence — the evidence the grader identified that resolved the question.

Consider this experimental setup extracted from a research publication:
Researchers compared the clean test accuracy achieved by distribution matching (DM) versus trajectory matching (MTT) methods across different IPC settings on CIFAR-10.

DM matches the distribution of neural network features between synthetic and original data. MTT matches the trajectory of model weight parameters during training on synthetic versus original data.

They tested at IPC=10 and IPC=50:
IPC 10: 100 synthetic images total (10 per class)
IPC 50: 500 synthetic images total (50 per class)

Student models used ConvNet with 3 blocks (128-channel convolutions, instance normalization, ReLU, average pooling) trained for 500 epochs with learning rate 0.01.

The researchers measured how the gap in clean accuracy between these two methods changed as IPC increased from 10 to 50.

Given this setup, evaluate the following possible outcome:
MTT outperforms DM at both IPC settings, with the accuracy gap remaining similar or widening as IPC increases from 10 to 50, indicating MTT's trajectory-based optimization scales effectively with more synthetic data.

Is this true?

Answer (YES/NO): NO